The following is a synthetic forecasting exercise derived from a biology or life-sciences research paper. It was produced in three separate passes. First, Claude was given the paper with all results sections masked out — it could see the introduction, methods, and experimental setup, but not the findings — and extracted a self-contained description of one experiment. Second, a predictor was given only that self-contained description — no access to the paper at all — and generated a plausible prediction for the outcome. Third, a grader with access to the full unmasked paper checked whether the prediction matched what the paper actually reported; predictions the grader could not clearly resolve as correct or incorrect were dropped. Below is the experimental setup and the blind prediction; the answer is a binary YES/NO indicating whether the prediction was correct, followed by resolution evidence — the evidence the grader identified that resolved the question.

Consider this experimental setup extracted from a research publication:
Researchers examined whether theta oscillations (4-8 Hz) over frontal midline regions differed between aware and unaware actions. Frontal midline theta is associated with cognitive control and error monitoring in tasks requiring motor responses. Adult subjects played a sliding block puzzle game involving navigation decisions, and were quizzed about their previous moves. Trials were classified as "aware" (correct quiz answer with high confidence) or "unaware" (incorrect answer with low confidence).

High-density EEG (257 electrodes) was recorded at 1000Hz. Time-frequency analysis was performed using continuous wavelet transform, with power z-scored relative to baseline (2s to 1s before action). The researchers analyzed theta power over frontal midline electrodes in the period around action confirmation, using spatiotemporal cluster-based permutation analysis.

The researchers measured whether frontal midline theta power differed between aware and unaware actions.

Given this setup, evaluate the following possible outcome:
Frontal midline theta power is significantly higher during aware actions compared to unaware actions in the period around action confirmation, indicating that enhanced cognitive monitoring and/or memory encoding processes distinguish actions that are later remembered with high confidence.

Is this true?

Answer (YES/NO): YES